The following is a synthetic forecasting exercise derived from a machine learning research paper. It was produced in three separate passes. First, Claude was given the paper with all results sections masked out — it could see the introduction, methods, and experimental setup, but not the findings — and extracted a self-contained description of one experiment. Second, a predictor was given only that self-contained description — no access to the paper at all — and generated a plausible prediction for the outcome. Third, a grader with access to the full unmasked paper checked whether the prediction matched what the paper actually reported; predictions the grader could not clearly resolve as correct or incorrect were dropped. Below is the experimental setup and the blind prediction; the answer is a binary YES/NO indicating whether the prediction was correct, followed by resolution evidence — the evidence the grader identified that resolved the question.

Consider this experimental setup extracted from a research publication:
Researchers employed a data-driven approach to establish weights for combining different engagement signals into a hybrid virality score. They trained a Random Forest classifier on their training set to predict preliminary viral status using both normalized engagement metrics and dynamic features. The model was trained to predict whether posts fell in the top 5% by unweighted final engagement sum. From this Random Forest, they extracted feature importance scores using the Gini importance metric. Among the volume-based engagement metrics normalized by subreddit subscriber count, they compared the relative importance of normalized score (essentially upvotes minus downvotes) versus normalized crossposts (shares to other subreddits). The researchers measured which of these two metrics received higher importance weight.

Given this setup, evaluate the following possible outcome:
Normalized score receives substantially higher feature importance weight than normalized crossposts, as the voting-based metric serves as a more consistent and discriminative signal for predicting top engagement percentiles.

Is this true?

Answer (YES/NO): YES